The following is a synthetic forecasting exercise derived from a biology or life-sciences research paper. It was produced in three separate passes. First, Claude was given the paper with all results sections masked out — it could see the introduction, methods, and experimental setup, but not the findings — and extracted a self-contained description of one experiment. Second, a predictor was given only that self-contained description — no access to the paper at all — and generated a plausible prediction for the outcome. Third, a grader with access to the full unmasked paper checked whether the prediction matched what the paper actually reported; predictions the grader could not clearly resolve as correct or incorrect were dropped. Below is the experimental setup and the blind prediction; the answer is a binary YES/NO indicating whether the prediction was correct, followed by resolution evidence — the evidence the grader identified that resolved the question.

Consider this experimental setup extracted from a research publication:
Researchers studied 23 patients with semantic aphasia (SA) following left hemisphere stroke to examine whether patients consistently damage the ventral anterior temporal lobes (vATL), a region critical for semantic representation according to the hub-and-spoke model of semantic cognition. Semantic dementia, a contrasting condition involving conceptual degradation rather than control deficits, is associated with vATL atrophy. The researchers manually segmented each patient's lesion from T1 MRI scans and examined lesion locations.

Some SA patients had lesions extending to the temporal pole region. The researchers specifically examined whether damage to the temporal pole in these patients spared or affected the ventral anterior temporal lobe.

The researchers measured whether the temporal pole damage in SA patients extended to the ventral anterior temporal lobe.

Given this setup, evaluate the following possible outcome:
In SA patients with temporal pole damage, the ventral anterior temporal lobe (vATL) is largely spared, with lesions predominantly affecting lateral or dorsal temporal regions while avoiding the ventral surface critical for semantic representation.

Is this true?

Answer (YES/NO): YES